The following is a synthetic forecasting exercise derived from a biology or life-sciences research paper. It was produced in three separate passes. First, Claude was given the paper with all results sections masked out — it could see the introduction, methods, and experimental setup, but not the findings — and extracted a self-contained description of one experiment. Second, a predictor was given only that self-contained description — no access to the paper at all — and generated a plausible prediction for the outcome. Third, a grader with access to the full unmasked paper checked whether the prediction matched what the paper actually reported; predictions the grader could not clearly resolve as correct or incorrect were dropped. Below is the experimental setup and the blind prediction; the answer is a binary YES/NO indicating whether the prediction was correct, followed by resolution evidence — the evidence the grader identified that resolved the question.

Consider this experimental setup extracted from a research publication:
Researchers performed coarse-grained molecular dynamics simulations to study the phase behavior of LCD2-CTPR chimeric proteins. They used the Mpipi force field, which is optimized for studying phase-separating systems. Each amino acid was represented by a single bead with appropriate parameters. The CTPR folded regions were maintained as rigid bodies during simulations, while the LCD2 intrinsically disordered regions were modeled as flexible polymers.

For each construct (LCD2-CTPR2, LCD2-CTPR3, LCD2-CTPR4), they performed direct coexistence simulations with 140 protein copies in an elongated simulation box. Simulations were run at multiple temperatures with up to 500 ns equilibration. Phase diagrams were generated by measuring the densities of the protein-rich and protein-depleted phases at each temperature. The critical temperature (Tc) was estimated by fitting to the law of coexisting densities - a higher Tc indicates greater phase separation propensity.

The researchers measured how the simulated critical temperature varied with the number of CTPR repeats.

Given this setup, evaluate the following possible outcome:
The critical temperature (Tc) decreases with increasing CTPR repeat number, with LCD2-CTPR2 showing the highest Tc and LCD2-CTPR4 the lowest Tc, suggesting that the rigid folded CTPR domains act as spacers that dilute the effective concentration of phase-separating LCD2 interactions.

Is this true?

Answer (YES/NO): NO